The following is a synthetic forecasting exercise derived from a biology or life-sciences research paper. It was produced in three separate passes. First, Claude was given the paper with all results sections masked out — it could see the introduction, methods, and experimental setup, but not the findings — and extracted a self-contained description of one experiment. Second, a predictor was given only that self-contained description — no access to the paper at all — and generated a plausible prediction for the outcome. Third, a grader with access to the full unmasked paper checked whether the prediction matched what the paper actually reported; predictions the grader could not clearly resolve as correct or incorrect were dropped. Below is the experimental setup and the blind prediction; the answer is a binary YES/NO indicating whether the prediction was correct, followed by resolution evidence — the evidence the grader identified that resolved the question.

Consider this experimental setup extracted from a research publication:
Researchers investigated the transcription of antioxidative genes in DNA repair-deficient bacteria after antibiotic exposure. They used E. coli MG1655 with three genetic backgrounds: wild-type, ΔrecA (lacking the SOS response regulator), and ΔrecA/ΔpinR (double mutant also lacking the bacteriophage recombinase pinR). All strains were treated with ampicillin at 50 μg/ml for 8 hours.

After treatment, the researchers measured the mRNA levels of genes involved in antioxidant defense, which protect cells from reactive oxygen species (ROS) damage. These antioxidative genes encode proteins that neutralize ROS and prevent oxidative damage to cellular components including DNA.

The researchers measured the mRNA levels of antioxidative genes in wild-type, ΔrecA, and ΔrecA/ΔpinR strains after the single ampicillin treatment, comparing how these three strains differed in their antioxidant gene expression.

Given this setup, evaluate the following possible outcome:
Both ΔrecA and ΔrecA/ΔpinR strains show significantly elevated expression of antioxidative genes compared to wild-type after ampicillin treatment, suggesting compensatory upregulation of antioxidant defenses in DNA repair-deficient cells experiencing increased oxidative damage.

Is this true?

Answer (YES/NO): NO